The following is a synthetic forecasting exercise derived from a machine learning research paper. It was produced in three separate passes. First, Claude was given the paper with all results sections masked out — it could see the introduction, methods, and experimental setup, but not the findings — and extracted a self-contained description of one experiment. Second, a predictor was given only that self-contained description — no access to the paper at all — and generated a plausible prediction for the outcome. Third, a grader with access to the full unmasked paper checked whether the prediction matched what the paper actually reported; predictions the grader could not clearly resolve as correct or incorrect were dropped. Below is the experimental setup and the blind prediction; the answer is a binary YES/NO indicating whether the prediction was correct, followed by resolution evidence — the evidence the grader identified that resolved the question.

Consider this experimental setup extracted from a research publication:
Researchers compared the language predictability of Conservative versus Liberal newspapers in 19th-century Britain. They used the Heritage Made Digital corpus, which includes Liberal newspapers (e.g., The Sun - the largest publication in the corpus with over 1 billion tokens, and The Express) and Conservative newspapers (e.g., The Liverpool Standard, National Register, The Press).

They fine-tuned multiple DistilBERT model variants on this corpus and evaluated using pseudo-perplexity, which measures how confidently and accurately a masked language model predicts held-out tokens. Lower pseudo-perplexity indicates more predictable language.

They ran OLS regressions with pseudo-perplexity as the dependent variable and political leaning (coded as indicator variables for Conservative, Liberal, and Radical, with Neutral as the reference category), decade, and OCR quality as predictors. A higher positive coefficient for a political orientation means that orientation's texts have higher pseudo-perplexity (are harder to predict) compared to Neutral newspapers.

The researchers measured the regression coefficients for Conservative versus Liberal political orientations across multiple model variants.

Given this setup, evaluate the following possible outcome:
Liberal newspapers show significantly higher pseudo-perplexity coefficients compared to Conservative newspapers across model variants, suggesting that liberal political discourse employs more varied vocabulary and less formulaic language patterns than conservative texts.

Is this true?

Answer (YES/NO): NO